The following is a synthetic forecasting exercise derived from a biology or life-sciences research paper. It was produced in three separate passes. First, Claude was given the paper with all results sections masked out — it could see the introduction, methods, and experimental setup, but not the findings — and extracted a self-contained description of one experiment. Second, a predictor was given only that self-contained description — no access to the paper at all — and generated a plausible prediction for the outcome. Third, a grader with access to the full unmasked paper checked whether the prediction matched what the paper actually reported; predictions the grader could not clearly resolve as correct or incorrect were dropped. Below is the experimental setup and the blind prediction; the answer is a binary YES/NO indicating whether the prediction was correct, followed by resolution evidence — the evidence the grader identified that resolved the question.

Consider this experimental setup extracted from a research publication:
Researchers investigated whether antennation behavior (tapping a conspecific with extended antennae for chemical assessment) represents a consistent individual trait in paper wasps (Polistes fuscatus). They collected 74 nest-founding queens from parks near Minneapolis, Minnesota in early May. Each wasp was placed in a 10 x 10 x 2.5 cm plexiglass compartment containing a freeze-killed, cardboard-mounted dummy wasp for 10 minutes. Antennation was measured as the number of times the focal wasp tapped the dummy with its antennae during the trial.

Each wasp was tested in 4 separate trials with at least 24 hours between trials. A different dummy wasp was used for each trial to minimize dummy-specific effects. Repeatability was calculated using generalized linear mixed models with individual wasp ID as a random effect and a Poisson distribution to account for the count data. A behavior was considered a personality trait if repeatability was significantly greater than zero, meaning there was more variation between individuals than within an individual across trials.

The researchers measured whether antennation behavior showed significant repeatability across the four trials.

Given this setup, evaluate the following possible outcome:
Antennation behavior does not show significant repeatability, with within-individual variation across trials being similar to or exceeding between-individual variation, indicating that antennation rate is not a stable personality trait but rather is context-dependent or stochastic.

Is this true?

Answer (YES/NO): NO